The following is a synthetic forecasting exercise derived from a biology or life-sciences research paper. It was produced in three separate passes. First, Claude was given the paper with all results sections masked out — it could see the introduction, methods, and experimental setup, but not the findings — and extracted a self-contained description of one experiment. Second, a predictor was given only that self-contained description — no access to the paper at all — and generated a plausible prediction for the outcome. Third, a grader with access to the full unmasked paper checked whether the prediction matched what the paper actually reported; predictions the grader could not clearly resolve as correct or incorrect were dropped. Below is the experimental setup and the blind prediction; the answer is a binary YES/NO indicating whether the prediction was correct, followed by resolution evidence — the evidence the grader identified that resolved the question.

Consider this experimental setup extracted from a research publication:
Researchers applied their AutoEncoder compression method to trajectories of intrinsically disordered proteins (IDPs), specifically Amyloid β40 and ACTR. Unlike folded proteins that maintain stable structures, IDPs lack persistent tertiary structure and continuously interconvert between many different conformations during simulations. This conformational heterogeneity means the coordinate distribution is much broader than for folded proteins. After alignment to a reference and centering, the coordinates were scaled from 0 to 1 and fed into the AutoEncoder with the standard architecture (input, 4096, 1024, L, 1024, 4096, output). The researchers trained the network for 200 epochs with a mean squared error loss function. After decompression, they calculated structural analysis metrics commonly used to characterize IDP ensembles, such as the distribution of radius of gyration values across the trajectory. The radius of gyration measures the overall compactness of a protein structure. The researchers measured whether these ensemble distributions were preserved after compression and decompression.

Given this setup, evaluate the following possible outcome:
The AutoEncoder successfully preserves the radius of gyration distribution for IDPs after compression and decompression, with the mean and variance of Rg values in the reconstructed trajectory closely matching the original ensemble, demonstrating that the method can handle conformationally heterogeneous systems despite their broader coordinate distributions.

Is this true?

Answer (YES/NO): YES